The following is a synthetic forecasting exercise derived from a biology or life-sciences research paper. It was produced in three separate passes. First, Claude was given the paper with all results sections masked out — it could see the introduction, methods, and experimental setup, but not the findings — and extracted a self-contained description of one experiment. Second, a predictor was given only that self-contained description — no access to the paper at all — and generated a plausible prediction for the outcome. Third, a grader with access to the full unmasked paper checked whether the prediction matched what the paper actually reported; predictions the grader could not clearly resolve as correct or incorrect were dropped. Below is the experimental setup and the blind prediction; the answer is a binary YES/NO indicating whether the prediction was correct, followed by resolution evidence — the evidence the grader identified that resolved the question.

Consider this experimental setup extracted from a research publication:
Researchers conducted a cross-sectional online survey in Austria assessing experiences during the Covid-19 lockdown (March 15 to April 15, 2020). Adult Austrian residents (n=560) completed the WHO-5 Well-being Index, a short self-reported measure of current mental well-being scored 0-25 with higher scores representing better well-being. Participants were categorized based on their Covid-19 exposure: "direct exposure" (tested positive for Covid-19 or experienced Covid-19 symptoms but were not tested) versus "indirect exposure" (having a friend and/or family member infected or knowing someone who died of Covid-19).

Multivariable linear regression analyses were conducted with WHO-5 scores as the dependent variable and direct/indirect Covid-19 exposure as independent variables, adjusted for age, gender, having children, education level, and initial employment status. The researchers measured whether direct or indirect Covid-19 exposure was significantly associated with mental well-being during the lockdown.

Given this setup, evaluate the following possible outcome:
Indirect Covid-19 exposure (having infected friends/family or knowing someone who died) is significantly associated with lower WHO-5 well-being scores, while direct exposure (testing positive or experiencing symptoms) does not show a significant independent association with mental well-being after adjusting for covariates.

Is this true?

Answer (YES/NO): NO